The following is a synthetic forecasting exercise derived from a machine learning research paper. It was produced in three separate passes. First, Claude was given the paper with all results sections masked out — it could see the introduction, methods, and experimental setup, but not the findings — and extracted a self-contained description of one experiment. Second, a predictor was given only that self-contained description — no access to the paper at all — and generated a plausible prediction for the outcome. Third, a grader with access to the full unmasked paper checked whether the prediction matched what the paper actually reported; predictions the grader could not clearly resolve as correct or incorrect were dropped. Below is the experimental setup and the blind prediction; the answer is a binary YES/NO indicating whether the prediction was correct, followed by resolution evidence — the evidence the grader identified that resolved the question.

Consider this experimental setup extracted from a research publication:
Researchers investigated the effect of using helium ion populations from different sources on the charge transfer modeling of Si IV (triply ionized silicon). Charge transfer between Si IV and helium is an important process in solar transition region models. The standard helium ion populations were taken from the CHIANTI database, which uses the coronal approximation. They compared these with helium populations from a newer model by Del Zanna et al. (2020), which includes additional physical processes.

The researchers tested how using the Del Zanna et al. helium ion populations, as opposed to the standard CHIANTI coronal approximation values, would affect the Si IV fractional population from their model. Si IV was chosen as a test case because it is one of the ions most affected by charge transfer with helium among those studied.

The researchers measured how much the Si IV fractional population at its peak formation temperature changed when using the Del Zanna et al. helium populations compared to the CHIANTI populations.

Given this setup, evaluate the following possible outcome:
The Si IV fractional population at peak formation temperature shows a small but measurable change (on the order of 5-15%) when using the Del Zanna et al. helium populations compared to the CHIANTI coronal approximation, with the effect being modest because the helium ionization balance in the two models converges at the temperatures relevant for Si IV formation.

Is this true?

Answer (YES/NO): NO